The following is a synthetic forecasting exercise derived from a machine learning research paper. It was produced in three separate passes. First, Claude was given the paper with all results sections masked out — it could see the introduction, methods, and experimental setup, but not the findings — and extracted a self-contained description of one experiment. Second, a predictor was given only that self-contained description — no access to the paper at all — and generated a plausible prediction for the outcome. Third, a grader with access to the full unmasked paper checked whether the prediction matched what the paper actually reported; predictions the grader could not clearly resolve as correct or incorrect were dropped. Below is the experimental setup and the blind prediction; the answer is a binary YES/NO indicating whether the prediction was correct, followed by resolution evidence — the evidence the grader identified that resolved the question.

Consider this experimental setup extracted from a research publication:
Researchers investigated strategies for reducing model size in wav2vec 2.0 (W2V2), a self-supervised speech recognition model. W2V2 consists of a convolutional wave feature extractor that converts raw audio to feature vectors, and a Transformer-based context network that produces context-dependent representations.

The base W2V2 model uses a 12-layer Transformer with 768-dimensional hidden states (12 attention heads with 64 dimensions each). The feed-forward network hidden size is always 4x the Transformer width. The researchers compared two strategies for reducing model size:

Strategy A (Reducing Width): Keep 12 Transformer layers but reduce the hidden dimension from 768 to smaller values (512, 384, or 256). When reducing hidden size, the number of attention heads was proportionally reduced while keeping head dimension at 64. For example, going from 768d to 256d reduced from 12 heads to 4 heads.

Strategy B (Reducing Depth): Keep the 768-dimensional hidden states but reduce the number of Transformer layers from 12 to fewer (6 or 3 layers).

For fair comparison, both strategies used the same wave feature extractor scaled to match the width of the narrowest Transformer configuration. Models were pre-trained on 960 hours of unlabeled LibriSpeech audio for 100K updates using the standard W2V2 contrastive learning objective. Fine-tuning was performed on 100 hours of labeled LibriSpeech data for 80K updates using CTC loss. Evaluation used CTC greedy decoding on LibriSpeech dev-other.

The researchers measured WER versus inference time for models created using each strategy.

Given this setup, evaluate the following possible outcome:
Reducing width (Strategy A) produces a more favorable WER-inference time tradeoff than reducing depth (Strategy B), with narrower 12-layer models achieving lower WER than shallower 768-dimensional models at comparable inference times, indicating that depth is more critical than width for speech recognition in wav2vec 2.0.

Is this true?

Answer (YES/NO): YES